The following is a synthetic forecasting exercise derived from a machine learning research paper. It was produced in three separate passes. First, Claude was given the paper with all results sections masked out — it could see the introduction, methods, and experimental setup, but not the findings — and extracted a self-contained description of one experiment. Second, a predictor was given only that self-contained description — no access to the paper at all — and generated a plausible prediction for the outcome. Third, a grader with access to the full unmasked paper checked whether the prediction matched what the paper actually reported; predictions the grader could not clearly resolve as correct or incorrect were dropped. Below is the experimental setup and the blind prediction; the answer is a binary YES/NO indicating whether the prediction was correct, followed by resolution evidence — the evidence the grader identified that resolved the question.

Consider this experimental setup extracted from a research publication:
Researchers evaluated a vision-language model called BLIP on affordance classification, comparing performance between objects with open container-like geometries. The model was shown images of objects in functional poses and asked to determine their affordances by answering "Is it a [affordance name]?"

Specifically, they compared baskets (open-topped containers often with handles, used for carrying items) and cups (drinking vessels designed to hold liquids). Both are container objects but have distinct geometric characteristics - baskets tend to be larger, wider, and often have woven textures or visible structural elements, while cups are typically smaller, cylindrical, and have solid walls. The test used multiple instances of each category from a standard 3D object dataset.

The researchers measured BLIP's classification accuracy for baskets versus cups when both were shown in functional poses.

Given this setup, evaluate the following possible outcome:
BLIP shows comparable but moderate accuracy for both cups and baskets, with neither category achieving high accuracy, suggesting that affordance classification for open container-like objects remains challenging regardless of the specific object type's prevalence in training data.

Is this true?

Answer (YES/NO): NO